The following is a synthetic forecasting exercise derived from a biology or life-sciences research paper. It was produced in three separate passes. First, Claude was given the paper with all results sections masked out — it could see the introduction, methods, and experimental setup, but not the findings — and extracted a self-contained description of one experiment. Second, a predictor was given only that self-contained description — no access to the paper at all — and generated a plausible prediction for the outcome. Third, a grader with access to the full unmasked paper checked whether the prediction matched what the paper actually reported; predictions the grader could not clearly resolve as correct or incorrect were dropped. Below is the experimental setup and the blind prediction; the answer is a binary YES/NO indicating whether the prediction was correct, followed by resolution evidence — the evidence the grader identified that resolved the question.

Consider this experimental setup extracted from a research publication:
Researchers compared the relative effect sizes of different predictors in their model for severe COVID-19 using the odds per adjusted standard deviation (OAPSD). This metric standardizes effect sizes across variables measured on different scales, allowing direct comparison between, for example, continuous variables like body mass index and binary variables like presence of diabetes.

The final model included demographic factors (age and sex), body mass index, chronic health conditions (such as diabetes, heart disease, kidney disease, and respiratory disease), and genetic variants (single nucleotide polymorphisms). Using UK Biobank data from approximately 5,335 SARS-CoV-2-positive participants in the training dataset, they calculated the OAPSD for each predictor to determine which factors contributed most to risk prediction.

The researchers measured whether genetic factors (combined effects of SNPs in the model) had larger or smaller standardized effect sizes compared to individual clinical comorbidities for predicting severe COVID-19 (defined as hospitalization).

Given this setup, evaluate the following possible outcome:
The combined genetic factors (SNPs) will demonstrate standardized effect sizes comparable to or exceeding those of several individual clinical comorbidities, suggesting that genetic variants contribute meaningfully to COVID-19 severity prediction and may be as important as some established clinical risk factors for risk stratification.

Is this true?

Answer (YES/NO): YES